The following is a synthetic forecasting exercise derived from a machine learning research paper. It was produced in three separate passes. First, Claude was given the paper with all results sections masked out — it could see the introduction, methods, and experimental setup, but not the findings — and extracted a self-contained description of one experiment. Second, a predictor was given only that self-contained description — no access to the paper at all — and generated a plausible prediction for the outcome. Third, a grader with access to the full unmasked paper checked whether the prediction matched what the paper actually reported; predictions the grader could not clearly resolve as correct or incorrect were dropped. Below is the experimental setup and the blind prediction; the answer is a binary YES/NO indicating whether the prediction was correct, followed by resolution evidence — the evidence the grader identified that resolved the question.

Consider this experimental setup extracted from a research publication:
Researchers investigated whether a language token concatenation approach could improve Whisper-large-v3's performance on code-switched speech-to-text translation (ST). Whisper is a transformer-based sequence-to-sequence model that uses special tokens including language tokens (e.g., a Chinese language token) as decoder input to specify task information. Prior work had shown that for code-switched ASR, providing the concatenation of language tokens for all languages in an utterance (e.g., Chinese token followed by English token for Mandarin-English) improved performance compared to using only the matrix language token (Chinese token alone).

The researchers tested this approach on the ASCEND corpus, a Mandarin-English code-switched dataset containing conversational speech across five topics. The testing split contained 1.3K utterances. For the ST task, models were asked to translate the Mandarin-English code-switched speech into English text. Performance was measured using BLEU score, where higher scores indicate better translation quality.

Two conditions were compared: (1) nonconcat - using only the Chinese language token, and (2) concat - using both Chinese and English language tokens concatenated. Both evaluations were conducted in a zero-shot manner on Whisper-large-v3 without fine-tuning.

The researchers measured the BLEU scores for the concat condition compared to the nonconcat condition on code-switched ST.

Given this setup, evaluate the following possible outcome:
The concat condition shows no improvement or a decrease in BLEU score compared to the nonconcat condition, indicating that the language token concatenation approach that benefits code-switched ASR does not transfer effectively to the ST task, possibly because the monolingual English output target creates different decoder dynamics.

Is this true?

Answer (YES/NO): NO